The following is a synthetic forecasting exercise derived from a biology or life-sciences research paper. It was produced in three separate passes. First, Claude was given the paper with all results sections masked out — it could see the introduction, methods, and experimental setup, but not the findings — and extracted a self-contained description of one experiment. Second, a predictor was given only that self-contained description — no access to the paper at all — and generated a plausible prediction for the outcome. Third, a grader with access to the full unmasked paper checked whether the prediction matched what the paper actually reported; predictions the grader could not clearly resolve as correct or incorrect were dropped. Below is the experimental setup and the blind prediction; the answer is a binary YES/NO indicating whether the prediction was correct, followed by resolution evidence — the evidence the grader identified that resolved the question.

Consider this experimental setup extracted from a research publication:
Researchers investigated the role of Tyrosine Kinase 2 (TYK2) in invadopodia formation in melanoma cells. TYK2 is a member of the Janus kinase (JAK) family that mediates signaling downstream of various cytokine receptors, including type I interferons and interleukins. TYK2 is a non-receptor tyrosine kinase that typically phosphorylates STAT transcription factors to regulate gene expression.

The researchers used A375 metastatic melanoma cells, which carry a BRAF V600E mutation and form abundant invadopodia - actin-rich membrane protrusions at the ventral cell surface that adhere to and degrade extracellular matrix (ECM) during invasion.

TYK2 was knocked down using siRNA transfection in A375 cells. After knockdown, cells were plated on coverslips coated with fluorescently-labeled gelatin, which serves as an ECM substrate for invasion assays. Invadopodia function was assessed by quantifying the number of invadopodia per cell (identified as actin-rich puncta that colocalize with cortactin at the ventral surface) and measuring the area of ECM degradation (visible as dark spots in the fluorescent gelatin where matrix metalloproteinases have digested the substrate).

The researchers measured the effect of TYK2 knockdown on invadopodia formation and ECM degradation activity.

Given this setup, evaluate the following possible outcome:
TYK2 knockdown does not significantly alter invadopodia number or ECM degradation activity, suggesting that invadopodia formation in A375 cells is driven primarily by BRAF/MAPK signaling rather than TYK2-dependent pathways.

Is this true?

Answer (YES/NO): NO